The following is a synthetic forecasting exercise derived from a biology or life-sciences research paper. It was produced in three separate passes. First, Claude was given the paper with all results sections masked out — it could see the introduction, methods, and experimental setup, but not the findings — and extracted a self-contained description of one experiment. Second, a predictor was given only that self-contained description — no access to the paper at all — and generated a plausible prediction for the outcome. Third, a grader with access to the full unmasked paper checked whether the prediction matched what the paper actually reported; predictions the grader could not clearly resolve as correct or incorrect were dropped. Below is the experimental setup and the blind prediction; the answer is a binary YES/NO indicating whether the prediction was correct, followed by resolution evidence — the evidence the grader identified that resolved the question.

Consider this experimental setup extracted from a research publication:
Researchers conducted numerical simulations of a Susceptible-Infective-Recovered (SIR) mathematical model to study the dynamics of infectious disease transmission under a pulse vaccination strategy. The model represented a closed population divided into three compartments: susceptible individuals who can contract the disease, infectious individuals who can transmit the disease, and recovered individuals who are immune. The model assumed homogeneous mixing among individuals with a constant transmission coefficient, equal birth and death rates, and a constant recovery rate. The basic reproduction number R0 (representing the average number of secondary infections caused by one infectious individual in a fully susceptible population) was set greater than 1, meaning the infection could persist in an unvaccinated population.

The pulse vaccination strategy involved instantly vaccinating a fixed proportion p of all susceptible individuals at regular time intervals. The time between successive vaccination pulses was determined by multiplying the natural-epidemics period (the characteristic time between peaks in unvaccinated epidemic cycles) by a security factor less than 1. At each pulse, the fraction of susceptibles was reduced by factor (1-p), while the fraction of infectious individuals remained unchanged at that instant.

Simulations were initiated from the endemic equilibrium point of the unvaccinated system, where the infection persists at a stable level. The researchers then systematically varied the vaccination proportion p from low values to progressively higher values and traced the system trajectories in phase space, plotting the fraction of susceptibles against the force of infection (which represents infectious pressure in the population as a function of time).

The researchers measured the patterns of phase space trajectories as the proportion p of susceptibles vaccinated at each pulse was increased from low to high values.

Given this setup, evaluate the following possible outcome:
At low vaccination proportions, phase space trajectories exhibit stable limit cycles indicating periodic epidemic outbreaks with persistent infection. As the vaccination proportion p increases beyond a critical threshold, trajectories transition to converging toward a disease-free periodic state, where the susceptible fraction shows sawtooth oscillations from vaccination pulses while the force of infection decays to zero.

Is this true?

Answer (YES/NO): NO